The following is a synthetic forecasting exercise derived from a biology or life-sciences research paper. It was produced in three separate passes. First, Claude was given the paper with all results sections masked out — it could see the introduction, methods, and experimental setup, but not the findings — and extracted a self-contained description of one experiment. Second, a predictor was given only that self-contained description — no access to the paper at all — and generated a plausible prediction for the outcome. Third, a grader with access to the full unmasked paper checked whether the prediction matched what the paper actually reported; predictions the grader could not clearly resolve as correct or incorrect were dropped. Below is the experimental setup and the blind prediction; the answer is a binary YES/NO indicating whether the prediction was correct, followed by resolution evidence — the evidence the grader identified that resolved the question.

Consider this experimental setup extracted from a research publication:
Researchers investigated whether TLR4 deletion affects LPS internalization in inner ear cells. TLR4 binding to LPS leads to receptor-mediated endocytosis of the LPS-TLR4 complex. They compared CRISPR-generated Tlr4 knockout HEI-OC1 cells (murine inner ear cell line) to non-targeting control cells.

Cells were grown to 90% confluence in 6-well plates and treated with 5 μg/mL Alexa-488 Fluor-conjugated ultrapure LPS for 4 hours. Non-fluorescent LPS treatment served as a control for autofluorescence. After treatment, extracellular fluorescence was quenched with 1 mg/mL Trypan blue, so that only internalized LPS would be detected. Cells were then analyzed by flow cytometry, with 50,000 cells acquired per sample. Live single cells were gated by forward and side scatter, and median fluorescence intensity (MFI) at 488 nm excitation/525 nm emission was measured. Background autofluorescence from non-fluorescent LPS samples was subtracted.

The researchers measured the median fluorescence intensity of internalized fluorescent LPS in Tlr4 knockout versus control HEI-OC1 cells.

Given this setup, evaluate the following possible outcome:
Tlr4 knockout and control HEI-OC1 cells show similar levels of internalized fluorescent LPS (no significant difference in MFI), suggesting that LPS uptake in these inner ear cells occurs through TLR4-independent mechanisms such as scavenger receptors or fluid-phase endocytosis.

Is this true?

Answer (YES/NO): NO